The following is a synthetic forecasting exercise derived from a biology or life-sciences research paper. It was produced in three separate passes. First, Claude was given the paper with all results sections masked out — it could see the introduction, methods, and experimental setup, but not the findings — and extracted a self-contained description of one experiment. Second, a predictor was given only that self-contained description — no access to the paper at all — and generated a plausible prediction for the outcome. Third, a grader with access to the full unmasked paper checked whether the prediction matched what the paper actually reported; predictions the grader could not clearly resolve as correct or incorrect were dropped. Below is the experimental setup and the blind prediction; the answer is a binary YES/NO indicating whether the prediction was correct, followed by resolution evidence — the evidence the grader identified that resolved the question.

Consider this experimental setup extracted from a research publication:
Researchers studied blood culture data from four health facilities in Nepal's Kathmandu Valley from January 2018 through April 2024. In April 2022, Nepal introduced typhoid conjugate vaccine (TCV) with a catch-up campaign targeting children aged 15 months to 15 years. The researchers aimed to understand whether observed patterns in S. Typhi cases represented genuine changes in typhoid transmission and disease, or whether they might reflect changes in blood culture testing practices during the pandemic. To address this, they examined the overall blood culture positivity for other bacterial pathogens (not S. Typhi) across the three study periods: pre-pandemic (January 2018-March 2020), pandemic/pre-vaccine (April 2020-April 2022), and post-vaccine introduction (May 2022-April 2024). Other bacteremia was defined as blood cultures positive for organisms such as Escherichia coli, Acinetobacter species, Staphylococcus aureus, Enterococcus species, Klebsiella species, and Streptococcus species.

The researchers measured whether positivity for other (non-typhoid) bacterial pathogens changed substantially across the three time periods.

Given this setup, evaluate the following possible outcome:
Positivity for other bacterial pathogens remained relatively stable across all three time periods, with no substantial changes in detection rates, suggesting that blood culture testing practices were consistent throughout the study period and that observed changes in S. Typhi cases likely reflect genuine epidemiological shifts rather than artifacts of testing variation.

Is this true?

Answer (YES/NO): YES